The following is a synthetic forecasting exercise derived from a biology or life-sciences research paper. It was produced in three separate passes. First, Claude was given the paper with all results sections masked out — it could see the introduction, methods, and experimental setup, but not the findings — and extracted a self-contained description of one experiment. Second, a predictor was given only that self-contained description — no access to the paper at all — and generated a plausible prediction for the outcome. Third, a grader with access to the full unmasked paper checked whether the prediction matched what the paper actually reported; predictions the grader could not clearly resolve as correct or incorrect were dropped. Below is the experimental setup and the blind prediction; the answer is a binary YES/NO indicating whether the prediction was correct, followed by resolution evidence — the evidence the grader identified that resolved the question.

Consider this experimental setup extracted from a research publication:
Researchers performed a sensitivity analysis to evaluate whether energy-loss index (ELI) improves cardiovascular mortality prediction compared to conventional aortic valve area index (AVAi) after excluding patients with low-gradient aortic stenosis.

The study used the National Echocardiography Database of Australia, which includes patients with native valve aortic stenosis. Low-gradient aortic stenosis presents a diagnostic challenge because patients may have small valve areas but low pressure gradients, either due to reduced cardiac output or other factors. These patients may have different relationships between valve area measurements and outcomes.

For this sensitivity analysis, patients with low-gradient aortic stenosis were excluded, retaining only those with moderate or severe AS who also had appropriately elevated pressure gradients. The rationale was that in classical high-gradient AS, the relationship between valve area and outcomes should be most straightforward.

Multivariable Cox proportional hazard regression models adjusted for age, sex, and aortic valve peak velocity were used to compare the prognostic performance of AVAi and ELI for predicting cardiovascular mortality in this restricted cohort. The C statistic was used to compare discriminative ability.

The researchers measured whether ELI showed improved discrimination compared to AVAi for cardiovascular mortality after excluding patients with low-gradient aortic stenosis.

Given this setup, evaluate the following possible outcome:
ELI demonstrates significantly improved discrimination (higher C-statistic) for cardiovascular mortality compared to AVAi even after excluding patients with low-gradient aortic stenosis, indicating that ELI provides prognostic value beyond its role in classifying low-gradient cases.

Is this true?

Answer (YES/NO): NO